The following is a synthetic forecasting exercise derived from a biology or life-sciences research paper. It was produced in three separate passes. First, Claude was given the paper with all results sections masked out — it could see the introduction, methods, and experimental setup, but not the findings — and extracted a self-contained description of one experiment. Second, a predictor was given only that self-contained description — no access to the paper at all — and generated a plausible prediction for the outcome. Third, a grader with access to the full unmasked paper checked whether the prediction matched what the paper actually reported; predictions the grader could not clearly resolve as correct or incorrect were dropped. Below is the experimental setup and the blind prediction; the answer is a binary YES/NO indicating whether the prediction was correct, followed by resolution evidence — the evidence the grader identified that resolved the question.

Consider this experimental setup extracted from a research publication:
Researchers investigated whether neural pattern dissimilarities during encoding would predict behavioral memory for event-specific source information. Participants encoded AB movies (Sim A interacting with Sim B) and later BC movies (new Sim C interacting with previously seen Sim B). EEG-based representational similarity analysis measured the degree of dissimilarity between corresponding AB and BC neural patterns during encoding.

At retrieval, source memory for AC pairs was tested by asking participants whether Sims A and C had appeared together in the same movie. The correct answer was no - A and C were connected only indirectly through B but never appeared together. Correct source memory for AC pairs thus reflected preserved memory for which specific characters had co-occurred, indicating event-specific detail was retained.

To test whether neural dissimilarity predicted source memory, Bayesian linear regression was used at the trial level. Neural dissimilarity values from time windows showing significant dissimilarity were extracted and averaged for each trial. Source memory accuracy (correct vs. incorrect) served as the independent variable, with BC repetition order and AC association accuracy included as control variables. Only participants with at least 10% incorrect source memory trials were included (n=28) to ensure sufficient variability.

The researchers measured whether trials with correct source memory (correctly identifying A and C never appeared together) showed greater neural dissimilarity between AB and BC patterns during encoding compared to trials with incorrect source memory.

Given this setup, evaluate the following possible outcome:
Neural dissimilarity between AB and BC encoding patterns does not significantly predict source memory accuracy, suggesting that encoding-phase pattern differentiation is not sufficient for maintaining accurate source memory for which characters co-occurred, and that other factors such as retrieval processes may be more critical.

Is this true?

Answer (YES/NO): NO